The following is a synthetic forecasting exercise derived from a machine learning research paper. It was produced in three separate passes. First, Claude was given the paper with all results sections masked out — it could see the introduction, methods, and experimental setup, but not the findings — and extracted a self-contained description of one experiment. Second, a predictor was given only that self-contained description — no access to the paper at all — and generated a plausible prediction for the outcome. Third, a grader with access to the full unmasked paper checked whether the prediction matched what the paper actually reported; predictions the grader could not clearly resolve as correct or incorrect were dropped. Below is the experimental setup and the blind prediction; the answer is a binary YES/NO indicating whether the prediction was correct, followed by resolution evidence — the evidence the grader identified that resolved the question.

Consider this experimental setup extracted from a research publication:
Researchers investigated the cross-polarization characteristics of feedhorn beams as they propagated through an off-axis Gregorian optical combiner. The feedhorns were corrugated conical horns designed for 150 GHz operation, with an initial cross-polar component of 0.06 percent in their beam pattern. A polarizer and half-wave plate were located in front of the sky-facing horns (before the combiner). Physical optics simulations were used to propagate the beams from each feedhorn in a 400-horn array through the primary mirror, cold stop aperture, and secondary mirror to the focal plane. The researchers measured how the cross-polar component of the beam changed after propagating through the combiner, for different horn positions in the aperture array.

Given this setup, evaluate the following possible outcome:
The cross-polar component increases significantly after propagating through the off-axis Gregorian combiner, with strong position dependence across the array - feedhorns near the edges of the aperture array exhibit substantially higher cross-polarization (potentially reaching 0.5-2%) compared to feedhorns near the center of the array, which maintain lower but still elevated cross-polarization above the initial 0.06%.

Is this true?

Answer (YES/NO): NO